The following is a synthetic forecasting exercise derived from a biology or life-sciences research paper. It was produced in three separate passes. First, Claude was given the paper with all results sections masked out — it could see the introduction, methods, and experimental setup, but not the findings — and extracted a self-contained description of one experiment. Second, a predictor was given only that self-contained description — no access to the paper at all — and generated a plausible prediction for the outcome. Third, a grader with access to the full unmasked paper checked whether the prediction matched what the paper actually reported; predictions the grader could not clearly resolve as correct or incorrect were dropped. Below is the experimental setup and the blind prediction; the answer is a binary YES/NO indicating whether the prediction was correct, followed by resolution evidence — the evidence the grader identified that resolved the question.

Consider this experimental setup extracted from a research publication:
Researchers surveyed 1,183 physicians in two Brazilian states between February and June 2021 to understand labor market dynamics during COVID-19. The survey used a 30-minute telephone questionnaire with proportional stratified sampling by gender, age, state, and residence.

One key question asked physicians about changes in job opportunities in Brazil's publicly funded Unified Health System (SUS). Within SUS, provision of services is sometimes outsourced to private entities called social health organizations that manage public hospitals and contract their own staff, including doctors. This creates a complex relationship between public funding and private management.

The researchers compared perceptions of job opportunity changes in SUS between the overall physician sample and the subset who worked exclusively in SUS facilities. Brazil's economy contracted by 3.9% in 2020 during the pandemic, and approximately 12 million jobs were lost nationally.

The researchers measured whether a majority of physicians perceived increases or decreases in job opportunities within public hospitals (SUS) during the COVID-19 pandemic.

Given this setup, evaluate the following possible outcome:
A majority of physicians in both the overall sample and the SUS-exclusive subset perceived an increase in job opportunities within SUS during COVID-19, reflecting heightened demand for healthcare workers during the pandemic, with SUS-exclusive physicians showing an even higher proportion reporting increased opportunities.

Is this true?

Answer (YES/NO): YES